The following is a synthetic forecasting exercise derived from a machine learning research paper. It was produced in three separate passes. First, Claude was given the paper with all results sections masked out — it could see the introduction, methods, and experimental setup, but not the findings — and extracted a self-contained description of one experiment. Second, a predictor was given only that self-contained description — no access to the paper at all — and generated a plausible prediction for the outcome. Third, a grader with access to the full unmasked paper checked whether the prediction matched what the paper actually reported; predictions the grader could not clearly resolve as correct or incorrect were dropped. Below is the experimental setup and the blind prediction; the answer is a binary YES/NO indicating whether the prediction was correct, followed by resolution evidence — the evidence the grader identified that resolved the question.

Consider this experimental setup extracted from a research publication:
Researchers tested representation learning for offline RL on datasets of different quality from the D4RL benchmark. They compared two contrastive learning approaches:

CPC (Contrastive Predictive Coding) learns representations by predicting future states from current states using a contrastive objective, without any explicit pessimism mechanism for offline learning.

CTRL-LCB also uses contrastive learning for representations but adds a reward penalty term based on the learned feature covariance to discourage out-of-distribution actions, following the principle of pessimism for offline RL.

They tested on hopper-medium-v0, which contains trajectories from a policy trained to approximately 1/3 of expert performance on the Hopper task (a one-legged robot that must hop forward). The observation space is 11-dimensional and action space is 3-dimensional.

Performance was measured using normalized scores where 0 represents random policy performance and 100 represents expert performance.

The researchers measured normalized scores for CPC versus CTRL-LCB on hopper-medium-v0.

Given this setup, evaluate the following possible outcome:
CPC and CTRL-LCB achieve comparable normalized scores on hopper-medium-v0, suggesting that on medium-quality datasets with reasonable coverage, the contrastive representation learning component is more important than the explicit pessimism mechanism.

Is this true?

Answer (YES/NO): NO